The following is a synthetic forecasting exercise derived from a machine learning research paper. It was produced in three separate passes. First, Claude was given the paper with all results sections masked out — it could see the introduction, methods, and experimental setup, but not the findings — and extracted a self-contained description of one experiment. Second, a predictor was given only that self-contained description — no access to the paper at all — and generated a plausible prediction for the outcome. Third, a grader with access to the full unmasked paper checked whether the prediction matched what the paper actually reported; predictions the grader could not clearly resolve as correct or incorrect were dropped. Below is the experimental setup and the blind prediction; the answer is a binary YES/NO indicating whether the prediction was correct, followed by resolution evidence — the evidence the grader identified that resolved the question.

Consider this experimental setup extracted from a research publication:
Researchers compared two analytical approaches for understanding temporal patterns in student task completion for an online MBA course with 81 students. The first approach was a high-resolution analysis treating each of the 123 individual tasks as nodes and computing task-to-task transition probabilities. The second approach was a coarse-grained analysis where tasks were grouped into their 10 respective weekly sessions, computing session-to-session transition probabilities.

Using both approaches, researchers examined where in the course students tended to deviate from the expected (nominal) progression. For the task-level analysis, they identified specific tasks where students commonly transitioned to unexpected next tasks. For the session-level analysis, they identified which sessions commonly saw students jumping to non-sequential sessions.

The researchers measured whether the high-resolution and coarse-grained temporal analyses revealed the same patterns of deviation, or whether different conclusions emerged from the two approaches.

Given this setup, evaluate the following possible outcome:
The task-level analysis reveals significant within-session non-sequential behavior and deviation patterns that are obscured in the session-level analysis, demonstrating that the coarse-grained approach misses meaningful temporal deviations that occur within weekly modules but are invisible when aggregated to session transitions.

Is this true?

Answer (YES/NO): YES